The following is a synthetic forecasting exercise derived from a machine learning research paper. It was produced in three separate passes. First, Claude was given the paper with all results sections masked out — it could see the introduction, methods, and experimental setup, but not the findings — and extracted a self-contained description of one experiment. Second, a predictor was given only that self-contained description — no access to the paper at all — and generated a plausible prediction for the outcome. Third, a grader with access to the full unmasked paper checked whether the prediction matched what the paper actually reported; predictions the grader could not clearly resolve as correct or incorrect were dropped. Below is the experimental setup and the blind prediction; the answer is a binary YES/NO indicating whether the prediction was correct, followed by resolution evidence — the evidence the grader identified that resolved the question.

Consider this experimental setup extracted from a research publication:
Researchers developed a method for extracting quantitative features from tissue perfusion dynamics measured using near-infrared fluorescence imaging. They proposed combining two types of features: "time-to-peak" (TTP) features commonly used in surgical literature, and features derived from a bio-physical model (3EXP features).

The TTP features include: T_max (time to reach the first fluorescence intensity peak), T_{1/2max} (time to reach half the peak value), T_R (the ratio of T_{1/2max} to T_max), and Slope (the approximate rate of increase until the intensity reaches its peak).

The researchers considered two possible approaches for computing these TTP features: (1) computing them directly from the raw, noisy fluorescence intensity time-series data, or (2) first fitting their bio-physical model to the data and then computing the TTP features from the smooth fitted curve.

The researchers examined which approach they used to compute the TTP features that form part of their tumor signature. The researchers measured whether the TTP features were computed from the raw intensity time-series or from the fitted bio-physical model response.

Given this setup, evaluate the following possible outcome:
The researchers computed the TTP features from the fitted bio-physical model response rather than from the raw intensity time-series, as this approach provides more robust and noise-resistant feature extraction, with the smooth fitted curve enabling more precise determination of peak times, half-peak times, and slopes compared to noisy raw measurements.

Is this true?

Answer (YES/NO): YES